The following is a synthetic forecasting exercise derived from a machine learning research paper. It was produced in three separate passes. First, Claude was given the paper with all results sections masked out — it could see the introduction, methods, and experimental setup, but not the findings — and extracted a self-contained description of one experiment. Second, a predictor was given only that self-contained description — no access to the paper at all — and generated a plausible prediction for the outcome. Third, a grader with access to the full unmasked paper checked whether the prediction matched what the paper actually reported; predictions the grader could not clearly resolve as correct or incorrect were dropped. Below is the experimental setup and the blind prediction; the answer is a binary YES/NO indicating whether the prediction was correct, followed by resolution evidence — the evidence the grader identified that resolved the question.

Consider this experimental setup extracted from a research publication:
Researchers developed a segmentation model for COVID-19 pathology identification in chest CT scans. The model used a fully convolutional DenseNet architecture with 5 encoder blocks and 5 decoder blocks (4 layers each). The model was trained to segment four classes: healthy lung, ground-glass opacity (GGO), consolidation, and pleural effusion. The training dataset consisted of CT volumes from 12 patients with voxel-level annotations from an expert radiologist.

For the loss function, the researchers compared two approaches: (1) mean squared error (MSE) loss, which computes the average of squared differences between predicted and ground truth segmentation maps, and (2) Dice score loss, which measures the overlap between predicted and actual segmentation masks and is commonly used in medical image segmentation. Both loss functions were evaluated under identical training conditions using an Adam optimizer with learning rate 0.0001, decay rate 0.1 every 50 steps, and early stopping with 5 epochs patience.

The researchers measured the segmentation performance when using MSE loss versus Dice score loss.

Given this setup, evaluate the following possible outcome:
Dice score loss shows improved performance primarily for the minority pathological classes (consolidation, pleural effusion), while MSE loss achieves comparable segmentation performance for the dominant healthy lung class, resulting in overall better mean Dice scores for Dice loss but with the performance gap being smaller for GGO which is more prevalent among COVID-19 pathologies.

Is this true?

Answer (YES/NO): NO